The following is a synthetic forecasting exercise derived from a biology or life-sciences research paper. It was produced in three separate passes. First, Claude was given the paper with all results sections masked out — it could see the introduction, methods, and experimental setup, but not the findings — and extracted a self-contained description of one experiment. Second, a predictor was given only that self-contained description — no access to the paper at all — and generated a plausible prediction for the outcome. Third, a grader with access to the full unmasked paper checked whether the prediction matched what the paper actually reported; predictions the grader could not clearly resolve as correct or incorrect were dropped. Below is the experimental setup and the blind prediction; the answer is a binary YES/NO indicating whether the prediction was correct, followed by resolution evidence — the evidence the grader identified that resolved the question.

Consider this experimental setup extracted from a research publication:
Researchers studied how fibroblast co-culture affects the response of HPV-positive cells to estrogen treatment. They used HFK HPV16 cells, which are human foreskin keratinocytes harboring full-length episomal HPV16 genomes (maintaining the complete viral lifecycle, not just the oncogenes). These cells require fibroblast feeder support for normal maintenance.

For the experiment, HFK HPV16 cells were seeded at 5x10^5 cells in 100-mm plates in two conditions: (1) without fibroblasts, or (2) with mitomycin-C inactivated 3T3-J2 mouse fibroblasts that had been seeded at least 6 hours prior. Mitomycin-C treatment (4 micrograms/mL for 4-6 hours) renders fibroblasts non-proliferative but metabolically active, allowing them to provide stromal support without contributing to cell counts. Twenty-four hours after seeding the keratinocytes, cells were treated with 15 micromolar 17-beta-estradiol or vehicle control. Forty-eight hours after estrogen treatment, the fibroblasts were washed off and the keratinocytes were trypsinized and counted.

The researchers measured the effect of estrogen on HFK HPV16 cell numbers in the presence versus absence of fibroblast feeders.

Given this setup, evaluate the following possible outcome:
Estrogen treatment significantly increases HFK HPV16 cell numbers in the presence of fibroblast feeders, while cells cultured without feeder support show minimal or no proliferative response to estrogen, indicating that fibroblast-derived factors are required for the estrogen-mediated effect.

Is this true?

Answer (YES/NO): NO